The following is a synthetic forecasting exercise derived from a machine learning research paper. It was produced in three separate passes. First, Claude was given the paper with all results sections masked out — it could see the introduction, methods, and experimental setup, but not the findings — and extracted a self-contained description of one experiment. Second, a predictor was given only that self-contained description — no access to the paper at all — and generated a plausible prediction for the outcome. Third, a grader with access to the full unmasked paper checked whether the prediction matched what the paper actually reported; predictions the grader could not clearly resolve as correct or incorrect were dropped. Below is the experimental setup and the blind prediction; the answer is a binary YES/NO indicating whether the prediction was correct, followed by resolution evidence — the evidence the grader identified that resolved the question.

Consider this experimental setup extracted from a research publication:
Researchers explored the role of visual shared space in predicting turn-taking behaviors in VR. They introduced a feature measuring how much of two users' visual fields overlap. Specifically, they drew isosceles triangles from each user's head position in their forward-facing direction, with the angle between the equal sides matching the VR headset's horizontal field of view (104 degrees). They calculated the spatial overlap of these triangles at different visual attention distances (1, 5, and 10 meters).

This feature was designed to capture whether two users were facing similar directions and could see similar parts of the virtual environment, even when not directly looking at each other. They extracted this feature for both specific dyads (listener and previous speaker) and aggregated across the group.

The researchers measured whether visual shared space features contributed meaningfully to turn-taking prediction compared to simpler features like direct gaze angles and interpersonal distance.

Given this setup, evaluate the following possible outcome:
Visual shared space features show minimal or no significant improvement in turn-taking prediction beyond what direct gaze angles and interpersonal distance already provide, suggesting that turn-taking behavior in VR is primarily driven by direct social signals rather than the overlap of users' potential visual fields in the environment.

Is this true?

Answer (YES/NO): YES